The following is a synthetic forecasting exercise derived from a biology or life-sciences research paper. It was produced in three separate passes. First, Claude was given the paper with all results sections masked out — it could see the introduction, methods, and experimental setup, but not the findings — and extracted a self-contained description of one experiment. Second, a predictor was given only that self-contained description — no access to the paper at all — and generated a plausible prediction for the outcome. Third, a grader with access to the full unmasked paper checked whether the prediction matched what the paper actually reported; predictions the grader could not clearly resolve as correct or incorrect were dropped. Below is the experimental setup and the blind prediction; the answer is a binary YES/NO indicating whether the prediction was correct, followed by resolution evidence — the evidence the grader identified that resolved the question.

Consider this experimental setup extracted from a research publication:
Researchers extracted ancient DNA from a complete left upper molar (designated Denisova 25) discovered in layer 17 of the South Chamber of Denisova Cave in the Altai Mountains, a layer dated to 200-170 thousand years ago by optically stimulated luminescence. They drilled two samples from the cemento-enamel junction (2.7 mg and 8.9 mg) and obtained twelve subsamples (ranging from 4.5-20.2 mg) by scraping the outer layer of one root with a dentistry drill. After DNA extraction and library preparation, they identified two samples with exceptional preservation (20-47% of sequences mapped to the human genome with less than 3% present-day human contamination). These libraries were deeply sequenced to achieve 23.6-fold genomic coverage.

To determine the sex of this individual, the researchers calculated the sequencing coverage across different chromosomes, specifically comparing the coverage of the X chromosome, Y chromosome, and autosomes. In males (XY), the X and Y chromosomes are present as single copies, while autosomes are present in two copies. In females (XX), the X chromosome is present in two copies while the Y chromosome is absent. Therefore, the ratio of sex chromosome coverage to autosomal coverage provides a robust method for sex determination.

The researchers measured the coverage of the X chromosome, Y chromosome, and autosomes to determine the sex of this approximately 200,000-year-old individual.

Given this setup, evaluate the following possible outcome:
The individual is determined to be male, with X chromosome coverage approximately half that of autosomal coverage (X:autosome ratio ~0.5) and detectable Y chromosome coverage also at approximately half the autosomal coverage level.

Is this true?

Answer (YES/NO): YES